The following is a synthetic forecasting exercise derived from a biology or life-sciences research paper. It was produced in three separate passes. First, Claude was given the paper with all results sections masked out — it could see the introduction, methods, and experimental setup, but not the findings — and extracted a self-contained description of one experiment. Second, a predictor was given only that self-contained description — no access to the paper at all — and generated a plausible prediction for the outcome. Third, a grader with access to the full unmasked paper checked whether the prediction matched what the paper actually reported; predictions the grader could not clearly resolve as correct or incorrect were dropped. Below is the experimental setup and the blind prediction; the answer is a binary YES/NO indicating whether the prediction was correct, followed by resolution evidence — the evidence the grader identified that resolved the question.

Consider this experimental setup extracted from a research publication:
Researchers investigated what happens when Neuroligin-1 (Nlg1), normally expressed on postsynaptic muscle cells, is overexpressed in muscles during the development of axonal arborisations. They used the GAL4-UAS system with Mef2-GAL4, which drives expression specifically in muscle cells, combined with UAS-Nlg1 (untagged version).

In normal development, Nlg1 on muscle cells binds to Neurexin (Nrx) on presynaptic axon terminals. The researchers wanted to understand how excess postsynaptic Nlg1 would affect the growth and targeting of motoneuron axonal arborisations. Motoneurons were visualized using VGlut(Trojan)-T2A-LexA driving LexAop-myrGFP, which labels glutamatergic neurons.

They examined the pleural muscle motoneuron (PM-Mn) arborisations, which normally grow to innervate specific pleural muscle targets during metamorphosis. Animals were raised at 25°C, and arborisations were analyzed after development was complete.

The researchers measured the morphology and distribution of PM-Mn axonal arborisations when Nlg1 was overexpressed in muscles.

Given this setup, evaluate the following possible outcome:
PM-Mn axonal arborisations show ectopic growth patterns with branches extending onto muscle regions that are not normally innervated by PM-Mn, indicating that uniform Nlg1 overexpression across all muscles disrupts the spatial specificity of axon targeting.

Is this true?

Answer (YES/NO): NO